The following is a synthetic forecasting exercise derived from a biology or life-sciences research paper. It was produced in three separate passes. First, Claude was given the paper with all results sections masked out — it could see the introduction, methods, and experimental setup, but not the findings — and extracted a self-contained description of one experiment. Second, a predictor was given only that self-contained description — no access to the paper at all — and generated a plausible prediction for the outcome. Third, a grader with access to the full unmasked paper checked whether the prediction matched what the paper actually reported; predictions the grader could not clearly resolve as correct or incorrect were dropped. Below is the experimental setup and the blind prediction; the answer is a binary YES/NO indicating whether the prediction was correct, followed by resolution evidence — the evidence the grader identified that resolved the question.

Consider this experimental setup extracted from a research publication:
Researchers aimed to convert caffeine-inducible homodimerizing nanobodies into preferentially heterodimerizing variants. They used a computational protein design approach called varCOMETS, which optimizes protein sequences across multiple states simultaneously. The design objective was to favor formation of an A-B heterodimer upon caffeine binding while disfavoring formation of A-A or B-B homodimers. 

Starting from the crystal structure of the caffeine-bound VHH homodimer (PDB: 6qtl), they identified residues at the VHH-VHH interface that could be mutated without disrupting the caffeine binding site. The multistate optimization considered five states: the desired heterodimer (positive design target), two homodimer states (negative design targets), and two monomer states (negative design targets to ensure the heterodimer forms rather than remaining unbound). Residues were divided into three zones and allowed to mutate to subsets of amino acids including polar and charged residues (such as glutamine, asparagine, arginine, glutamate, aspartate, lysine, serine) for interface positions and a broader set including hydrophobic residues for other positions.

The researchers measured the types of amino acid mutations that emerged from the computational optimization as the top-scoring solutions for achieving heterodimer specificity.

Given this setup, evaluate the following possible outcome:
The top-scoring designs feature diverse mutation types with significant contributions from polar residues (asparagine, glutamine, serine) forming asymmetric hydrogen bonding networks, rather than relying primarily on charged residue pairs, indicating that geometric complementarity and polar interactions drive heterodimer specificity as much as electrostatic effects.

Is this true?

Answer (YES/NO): NO